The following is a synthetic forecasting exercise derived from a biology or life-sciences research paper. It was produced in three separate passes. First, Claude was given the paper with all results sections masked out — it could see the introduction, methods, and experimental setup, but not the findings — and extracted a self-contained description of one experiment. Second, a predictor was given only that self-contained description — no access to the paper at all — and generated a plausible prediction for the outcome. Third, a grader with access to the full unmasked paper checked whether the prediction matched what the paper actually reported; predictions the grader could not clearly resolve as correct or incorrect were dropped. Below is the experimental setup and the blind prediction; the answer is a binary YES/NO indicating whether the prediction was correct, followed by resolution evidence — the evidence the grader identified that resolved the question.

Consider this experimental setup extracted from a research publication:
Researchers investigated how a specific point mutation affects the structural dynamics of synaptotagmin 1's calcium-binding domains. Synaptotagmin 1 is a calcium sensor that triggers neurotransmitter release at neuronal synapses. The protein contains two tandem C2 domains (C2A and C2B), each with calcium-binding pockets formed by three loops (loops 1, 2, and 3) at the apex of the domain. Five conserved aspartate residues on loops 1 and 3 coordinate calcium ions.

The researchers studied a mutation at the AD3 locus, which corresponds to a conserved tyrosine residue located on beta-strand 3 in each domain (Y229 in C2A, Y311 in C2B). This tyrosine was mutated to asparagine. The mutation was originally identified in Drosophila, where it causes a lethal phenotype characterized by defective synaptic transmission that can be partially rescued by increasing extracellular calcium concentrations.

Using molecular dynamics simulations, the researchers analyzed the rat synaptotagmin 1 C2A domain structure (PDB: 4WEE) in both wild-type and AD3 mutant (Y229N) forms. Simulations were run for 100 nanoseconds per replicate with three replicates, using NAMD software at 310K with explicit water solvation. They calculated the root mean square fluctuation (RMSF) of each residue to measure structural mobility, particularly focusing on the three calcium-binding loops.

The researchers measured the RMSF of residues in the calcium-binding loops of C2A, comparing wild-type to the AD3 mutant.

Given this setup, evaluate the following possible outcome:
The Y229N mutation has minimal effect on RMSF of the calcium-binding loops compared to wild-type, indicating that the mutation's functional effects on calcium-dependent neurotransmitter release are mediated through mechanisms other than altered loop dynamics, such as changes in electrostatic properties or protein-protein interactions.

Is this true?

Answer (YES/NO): NO